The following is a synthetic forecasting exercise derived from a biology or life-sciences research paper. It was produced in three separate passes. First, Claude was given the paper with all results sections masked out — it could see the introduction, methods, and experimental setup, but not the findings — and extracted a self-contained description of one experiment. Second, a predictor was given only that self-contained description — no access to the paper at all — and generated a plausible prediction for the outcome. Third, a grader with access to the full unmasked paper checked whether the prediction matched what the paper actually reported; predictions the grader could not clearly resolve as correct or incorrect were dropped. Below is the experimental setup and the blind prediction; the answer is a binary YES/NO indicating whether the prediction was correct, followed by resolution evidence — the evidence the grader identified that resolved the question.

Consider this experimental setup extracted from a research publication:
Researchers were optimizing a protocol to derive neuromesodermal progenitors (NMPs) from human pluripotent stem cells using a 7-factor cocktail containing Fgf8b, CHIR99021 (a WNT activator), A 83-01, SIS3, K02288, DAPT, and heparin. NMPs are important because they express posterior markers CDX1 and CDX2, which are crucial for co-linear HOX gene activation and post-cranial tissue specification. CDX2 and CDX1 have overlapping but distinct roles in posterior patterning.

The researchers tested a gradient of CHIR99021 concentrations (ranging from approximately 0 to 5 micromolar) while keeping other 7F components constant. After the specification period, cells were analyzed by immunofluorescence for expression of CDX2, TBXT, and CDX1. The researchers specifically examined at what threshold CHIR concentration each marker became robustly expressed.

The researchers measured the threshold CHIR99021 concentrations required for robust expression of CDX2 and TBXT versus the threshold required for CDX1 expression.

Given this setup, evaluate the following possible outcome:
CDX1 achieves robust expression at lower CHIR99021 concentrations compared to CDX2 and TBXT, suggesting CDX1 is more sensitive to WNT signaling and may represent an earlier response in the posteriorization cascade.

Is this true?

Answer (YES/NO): NO